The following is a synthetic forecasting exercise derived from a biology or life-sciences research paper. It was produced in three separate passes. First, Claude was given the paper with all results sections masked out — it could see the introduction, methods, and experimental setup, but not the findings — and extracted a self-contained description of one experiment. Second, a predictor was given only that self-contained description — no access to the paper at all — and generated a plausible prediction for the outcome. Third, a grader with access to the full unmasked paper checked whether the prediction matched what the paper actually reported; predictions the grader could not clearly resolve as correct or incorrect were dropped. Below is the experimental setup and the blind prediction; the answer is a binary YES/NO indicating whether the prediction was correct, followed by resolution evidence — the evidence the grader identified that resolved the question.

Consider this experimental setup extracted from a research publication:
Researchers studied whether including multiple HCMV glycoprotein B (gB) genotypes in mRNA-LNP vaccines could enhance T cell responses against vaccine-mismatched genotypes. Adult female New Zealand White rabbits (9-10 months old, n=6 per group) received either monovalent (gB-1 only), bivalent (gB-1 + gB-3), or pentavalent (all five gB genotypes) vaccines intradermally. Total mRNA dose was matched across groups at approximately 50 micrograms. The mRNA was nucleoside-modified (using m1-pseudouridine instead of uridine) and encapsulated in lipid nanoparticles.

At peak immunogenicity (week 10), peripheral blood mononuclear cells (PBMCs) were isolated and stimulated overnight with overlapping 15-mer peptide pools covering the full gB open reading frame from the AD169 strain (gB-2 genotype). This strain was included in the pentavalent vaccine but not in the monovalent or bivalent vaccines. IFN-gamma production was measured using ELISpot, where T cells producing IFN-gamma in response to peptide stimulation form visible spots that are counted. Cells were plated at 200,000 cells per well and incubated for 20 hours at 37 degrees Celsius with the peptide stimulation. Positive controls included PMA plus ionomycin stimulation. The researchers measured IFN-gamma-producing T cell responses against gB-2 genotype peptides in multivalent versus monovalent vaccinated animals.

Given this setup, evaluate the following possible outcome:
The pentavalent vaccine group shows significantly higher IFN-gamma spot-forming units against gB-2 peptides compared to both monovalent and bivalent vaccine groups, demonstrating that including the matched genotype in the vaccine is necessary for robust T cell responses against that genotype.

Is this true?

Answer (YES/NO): NO